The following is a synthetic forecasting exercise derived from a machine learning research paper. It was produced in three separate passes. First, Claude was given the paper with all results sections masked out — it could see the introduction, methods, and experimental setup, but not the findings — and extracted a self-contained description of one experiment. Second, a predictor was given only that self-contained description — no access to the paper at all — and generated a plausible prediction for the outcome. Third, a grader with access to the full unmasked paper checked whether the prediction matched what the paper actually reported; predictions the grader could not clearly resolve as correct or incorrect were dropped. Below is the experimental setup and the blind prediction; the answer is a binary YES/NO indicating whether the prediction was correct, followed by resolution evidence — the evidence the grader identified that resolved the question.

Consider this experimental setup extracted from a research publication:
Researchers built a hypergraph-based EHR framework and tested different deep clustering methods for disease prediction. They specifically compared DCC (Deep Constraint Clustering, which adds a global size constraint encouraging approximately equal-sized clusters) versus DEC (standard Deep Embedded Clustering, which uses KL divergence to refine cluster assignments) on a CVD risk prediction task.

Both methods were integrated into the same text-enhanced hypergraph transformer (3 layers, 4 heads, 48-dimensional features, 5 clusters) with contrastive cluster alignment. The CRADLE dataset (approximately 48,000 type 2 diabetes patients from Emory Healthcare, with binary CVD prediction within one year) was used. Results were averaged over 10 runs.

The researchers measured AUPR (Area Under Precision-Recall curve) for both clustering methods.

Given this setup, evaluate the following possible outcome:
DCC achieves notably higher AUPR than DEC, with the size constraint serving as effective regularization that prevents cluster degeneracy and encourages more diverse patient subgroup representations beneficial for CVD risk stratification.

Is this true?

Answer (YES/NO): NO